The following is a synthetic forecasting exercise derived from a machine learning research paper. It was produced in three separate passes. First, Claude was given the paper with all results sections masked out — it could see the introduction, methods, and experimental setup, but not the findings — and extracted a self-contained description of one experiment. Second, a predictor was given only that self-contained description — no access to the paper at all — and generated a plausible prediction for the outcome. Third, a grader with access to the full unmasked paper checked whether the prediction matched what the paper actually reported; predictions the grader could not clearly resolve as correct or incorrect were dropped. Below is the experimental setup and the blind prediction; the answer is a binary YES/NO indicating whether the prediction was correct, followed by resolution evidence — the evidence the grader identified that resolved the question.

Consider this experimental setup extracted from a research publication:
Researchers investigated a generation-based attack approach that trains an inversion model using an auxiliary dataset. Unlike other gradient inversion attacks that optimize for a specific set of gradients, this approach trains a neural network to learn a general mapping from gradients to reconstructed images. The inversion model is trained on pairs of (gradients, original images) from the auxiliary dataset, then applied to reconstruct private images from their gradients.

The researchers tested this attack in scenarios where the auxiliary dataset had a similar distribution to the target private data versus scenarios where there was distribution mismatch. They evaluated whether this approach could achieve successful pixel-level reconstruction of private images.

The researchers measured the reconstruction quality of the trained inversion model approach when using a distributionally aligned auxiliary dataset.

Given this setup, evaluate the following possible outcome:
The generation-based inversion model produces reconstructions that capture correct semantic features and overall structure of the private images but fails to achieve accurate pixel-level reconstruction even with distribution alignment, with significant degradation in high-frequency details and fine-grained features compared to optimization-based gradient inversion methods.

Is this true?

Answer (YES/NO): NO